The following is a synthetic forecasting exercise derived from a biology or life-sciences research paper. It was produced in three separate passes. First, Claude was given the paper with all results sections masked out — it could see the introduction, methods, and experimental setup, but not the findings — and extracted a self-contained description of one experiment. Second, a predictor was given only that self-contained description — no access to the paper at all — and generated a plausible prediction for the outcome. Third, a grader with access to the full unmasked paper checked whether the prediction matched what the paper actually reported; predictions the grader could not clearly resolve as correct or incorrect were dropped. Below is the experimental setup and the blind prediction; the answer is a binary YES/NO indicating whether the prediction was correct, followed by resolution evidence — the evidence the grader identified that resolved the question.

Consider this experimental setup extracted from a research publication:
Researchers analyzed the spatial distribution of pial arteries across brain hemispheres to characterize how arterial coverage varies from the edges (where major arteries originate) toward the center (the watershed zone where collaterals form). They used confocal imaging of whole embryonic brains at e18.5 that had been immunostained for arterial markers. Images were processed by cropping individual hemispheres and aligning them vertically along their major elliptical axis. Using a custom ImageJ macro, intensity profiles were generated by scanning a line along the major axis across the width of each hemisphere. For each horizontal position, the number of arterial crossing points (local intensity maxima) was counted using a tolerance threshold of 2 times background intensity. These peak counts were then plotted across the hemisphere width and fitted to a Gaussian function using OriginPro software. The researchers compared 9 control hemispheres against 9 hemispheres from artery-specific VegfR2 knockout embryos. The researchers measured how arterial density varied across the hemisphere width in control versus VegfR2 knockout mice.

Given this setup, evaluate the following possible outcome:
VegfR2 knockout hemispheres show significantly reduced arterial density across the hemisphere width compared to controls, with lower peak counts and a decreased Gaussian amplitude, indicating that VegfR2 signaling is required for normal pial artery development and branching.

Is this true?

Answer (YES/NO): YES